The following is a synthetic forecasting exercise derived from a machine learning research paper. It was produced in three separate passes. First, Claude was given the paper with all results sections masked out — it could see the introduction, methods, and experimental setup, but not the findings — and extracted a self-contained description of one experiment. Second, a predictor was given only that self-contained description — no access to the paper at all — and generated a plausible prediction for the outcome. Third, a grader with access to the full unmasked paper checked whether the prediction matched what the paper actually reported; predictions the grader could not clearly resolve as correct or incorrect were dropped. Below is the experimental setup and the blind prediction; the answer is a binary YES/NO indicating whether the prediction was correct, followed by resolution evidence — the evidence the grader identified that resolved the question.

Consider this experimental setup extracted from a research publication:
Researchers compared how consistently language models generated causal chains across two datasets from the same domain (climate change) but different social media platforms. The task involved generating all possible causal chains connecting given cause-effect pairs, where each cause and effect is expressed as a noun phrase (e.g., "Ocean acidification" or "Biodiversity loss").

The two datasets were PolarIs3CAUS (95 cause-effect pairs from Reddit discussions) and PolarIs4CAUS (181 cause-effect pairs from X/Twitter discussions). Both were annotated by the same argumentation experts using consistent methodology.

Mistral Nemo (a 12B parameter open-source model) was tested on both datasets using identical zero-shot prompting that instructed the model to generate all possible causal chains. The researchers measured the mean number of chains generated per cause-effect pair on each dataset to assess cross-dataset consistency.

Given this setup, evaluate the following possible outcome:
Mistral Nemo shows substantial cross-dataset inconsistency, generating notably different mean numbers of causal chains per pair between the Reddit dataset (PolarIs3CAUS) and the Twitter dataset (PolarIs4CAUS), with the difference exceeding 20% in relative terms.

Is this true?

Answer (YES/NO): NO